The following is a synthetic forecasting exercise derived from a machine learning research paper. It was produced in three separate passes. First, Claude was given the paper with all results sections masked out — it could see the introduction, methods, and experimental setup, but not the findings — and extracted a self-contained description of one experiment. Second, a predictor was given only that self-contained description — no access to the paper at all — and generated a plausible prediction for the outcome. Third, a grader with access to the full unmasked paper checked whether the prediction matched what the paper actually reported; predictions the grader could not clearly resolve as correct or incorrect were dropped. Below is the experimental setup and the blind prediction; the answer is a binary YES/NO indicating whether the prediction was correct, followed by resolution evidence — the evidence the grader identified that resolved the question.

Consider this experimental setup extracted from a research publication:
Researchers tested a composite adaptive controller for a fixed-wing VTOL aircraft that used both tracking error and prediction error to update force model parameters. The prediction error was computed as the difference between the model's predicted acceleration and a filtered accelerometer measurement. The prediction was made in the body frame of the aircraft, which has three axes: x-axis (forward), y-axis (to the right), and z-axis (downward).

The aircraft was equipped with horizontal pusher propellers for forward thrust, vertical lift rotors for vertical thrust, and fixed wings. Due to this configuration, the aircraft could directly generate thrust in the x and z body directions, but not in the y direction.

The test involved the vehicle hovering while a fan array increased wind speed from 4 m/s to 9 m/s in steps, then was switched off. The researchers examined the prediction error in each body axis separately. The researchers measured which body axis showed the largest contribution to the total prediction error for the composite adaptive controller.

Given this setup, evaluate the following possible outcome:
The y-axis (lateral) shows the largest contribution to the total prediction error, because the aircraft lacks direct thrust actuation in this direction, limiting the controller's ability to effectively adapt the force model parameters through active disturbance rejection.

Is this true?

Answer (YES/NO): NO